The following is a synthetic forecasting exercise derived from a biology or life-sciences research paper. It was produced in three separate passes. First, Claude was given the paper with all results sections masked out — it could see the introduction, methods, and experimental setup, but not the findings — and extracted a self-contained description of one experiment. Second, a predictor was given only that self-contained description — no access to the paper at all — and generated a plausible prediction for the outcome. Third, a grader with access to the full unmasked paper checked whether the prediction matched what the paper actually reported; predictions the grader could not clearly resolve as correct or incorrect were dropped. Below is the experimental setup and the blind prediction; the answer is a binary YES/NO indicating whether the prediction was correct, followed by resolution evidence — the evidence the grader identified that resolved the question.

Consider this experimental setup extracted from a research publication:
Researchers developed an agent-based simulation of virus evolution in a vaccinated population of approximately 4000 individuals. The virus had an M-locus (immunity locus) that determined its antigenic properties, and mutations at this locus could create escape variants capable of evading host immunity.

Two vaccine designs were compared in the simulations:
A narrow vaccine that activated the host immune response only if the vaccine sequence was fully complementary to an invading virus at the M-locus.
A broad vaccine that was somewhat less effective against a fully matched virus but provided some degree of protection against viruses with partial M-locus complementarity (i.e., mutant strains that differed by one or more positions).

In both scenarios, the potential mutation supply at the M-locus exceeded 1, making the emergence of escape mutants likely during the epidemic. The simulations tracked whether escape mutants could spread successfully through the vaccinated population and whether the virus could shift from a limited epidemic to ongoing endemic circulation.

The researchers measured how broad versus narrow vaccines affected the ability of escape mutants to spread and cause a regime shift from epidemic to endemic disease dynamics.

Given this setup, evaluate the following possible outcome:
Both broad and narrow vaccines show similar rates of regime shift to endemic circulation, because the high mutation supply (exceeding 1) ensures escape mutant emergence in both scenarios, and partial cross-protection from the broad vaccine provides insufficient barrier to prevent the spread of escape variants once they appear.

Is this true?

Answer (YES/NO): YES